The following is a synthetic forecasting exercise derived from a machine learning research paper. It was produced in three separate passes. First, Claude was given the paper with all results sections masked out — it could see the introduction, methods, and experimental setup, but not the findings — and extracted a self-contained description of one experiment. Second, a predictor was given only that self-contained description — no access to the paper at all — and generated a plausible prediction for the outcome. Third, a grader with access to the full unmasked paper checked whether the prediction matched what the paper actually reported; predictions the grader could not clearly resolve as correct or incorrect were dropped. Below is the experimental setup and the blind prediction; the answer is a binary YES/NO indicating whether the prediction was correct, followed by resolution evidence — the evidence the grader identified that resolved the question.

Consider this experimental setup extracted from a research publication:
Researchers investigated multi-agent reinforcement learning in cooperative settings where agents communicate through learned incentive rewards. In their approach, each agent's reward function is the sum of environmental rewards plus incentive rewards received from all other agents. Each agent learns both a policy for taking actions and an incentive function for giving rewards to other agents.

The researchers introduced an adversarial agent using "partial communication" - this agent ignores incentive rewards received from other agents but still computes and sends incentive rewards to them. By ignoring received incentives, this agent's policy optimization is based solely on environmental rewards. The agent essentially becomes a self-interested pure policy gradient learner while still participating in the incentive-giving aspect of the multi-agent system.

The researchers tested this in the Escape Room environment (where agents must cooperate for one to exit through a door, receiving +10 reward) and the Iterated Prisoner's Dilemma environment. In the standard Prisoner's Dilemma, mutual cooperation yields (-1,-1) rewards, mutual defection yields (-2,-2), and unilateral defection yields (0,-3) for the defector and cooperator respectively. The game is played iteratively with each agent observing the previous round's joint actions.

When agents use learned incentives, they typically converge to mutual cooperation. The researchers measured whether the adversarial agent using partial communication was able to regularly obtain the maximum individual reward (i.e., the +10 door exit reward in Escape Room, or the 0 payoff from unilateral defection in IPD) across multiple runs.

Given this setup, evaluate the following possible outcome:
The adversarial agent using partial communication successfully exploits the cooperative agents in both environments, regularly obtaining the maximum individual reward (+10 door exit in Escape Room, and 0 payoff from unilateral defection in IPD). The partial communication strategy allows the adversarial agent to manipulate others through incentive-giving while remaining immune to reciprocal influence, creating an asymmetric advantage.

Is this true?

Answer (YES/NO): YES